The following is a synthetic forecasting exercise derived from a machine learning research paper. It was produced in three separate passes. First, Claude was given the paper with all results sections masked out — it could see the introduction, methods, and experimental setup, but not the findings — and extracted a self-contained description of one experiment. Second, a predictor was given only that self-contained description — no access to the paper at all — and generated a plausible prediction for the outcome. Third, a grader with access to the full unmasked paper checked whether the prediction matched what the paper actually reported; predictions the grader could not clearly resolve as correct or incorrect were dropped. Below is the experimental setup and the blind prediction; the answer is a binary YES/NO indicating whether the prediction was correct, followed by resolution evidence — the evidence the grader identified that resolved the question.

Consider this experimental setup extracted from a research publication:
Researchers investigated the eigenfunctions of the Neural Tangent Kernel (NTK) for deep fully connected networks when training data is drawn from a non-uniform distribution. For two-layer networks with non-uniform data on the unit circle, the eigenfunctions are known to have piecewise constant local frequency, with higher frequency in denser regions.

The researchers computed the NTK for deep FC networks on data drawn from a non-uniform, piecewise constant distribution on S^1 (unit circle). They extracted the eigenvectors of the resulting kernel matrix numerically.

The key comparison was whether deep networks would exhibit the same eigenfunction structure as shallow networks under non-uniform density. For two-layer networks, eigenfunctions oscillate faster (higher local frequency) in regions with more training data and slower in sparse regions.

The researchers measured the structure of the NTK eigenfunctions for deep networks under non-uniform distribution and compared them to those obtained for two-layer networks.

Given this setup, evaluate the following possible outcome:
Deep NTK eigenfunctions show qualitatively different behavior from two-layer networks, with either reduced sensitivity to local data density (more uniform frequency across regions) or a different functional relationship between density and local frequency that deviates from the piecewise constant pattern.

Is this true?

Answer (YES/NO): NO